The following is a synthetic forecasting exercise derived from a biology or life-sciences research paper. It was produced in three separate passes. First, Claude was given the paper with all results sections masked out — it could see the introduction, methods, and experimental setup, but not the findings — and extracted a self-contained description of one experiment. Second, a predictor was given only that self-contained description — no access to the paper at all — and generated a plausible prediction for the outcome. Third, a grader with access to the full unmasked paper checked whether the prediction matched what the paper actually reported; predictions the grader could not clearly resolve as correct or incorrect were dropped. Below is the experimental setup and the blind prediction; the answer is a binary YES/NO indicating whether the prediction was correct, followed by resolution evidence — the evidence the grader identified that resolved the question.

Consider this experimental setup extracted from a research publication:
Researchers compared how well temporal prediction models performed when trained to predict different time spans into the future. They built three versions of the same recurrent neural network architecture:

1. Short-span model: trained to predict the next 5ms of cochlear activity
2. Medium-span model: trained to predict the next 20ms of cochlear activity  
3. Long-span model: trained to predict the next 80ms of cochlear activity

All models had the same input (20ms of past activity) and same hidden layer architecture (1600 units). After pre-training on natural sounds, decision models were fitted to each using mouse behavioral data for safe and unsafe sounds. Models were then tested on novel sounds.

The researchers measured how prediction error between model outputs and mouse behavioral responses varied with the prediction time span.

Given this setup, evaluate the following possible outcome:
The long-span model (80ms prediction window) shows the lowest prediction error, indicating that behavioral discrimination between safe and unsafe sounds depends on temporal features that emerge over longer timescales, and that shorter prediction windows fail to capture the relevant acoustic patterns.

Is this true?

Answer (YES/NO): NO